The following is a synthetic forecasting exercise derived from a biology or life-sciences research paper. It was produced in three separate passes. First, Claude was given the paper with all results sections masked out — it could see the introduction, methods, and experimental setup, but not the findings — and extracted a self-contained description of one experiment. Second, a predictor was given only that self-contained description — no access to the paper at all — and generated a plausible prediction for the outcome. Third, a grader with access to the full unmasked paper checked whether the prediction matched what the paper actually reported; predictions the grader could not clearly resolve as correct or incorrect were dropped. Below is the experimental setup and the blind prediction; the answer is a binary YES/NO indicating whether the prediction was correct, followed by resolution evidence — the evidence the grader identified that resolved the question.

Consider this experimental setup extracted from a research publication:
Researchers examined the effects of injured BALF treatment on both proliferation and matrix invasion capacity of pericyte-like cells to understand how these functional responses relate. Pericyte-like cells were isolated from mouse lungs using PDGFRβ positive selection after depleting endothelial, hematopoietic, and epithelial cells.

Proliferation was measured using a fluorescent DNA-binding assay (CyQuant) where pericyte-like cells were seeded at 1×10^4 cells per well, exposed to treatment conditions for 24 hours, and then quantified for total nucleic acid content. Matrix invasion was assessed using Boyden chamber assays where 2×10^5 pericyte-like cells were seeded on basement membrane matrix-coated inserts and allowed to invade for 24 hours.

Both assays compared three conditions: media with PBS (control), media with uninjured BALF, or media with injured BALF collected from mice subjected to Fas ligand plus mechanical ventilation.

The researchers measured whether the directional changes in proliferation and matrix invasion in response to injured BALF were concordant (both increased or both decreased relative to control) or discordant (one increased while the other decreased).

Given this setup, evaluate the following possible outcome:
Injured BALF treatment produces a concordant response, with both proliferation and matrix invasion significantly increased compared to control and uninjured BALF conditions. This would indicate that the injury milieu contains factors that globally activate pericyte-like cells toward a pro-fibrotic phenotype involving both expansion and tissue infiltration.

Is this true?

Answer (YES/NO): NO